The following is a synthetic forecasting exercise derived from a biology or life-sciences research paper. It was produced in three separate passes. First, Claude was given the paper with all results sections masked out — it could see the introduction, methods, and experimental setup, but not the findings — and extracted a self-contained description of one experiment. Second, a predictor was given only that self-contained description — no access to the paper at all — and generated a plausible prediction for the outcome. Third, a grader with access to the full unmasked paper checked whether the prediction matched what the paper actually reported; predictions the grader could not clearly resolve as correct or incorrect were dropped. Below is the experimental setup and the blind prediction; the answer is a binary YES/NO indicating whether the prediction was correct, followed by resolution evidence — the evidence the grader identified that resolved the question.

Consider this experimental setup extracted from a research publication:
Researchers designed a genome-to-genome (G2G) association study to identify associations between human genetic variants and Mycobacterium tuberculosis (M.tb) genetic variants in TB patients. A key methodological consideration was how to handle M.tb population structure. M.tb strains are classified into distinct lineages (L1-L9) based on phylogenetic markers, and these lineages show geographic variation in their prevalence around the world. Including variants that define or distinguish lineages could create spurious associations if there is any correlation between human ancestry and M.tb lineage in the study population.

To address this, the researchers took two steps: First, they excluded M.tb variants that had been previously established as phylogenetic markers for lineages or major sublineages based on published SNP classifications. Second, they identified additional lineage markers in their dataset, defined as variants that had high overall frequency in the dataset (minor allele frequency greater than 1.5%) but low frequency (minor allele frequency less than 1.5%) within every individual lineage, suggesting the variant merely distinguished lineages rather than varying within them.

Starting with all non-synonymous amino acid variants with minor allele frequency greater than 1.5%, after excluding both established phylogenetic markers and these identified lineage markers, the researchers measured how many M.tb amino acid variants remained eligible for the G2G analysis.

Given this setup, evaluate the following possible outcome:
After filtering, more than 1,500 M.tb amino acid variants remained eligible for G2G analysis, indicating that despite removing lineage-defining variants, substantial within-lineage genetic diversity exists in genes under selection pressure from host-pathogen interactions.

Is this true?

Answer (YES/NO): YES